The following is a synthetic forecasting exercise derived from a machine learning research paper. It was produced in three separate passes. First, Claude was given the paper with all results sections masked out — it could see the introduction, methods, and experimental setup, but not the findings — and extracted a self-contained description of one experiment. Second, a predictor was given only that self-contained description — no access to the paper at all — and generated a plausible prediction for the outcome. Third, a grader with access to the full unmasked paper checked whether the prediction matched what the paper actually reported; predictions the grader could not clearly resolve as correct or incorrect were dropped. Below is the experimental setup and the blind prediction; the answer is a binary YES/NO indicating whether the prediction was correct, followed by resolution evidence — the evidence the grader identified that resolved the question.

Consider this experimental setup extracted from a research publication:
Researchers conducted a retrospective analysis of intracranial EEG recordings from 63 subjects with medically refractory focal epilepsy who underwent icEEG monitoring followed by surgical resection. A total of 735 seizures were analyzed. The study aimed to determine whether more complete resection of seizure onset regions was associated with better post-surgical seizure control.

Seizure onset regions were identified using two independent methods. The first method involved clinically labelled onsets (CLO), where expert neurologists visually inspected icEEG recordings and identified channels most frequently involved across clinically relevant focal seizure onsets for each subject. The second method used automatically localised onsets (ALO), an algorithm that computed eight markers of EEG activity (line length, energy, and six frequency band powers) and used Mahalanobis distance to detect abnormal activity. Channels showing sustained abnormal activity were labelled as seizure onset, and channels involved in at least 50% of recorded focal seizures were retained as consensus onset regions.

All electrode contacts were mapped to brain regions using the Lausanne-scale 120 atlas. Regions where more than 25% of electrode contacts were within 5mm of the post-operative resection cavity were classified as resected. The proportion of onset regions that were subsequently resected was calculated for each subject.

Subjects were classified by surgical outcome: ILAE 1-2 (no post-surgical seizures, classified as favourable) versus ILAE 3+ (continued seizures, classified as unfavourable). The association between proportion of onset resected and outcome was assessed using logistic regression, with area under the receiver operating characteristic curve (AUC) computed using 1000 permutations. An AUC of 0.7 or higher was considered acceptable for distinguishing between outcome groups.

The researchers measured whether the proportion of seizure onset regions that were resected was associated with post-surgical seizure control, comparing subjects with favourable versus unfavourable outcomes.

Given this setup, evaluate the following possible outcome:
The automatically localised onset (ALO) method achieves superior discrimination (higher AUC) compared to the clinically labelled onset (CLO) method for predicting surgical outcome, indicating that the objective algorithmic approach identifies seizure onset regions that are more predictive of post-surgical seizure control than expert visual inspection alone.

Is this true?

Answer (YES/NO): NO